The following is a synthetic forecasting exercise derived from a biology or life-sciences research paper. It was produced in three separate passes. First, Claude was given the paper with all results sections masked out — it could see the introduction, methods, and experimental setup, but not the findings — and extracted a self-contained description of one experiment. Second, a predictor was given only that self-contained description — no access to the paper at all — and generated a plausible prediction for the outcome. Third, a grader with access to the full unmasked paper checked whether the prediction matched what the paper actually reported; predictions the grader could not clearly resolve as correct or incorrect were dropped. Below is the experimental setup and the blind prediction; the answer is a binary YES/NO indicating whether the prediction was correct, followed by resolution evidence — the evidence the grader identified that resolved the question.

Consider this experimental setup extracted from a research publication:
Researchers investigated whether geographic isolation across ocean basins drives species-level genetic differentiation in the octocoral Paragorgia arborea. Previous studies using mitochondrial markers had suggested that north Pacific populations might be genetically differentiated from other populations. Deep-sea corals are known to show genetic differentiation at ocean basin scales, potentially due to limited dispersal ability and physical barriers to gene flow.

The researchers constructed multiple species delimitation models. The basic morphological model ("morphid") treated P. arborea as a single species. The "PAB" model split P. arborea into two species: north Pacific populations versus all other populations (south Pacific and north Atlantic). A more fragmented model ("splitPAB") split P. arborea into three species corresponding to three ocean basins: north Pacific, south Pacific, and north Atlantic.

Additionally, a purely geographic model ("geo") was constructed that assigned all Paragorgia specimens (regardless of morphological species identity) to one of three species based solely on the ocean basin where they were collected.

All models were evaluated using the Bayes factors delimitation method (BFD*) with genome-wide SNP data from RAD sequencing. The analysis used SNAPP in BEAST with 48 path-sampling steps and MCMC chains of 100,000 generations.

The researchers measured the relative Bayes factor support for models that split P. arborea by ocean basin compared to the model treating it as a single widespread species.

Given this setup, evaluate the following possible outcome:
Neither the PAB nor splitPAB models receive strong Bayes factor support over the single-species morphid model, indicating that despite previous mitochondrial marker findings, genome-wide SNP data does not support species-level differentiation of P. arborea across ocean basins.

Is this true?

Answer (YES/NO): NO